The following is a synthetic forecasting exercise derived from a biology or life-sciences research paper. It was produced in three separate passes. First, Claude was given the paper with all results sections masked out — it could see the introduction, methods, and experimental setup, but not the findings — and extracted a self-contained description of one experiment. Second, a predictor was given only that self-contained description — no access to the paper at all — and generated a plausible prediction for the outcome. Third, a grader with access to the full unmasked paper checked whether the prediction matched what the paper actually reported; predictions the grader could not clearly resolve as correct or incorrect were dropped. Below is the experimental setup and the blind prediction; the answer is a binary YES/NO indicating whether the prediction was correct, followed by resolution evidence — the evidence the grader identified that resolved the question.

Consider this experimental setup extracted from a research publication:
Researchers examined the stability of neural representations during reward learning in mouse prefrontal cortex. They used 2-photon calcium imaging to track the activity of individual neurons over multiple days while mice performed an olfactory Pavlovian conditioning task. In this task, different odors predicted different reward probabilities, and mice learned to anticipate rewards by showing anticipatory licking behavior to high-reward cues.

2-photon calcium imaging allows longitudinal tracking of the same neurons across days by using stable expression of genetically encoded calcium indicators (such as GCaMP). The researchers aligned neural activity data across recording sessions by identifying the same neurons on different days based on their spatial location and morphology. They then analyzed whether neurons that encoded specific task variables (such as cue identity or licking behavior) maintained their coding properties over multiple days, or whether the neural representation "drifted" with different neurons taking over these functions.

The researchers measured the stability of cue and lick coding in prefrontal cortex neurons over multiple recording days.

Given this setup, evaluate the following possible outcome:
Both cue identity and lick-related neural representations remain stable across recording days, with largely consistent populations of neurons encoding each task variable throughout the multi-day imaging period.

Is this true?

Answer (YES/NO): YES